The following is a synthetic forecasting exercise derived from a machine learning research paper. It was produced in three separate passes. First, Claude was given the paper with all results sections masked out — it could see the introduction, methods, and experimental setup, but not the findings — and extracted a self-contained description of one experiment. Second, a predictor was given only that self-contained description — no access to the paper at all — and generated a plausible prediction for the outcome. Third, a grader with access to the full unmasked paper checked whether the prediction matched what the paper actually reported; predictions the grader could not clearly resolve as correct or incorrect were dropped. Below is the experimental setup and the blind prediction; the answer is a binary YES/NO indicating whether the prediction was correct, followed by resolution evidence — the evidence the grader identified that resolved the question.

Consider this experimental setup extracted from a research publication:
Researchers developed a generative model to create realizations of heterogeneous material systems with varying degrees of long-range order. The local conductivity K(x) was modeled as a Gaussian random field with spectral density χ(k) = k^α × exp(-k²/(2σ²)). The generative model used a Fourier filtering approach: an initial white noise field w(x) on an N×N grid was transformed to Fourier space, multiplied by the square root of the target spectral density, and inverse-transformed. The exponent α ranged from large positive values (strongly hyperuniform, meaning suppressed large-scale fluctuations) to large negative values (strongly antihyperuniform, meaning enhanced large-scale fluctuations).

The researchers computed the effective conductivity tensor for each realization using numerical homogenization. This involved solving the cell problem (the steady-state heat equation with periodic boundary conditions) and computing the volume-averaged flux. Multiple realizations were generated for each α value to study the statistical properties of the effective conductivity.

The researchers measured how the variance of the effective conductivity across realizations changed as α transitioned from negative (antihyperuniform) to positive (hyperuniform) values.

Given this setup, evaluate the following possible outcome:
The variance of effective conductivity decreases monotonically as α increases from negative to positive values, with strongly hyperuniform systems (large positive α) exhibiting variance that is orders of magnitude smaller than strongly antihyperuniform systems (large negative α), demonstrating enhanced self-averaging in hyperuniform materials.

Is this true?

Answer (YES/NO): YES